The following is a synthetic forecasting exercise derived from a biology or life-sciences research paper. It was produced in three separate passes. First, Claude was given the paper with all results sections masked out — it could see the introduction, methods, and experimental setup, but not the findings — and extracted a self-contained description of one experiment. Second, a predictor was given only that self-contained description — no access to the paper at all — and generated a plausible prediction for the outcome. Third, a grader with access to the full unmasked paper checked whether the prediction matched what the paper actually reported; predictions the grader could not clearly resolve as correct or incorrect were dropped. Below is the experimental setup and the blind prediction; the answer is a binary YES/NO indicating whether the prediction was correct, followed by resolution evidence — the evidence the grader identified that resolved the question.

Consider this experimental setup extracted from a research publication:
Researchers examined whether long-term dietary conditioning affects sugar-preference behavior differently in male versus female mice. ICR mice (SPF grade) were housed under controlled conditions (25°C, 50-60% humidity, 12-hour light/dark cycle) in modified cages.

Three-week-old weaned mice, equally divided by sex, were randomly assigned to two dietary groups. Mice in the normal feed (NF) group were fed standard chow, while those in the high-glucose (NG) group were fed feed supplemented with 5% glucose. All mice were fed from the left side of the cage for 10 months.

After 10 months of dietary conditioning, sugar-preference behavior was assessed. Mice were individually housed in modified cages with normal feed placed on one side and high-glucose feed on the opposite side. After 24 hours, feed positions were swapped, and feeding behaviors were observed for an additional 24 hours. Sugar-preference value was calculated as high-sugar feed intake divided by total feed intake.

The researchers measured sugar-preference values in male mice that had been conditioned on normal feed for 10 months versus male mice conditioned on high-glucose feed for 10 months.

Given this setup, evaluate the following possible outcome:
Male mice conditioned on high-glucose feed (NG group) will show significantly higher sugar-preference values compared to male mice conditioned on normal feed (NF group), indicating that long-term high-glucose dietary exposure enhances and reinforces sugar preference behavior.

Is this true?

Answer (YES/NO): NO